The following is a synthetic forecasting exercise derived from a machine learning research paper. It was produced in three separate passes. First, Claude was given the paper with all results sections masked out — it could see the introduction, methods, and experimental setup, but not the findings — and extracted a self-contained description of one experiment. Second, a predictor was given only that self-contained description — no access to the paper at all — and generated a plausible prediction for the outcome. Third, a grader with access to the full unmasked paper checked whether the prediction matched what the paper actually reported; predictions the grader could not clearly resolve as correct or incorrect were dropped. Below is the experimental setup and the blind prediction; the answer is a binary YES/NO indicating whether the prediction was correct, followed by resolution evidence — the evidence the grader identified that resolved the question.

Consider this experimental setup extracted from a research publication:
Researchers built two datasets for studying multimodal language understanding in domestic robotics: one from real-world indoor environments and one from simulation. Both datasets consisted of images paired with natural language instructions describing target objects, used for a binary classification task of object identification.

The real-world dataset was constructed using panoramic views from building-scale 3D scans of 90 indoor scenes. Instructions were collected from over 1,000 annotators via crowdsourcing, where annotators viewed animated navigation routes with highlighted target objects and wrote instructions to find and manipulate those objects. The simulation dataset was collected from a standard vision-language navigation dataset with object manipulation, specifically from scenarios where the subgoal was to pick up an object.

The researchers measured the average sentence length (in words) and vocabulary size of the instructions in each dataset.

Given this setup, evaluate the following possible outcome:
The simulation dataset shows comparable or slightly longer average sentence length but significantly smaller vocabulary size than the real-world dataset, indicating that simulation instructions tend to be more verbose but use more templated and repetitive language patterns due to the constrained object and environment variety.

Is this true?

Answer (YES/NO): NO